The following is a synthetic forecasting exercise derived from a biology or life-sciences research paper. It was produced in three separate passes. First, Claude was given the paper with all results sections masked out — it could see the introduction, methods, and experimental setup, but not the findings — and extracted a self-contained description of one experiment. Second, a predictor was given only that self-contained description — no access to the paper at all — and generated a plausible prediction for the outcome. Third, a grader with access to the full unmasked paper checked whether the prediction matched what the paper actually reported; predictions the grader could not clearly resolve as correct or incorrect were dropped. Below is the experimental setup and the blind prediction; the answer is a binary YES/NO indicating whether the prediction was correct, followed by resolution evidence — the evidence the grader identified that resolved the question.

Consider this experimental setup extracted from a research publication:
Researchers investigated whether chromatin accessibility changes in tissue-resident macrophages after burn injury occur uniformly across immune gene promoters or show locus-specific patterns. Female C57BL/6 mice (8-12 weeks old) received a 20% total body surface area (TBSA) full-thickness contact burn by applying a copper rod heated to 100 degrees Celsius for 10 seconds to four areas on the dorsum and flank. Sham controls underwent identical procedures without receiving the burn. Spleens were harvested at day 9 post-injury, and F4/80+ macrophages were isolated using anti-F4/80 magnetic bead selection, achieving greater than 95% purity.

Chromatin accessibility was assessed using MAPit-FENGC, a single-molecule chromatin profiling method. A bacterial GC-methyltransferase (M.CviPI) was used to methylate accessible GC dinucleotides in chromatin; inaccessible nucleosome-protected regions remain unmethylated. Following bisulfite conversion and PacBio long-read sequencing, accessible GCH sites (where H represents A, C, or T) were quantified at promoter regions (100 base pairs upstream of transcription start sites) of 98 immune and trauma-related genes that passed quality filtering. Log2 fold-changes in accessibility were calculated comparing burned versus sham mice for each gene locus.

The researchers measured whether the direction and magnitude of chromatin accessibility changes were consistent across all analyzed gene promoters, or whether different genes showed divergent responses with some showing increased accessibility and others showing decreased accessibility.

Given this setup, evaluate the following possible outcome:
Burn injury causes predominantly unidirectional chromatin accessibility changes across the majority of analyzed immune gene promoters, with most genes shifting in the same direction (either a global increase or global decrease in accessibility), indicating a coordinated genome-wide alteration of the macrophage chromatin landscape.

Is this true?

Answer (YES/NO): NO